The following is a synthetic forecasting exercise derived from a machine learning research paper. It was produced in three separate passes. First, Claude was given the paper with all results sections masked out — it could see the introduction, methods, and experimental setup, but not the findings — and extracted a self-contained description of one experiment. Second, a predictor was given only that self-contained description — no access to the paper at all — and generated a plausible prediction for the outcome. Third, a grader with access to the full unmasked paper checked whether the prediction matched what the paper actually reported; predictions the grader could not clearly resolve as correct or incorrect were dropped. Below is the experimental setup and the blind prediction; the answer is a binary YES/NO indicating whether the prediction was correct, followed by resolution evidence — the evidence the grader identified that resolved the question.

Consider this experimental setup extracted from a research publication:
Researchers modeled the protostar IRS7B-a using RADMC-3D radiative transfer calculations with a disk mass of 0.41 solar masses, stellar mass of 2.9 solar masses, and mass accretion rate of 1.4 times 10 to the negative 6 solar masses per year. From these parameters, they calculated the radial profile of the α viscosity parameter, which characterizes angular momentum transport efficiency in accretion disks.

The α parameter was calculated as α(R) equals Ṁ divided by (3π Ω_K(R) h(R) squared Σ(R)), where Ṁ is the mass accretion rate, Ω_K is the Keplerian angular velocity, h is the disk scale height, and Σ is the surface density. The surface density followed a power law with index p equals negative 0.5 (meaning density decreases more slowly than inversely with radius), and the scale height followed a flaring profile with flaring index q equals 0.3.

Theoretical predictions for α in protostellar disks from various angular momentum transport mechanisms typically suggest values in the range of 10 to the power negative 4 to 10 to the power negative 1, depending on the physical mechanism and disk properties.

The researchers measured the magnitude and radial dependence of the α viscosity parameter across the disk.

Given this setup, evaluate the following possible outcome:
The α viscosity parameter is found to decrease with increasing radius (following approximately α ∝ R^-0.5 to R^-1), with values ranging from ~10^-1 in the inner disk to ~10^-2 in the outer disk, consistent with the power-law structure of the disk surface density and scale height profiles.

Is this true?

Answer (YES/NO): YES